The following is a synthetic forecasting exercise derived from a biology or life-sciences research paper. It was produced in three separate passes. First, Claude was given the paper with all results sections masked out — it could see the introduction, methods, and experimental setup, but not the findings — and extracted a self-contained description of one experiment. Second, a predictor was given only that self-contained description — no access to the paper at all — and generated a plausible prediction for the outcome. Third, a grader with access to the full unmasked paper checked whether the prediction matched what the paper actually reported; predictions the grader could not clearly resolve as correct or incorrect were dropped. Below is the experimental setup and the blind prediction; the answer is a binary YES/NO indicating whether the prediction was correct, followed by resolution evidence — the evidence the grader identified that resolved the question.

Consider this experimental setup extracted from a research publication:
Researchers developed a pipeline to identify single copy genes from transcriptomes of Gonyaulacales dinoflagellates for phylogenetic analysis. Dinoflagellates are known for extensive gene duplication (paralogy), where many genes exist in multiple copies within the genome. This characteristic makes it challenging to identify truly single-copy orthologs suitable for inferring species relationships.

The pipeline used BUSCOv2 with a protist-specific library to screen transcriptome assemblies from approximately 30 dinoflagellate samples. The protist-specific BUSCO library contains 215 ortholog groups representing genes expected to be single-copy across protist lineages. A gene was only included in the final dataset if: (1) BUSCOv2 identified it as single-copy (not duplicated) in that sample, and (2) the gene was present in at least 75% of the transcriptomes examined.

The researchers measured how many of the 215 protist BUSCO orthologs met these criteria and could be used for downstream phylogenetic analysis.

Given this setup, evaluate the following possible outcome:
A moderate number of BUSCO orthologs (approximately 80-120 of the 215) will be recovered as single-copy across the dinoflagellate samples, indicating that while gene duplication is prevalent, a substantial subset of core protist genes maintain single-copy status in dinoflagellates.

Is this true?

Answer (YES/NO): NO